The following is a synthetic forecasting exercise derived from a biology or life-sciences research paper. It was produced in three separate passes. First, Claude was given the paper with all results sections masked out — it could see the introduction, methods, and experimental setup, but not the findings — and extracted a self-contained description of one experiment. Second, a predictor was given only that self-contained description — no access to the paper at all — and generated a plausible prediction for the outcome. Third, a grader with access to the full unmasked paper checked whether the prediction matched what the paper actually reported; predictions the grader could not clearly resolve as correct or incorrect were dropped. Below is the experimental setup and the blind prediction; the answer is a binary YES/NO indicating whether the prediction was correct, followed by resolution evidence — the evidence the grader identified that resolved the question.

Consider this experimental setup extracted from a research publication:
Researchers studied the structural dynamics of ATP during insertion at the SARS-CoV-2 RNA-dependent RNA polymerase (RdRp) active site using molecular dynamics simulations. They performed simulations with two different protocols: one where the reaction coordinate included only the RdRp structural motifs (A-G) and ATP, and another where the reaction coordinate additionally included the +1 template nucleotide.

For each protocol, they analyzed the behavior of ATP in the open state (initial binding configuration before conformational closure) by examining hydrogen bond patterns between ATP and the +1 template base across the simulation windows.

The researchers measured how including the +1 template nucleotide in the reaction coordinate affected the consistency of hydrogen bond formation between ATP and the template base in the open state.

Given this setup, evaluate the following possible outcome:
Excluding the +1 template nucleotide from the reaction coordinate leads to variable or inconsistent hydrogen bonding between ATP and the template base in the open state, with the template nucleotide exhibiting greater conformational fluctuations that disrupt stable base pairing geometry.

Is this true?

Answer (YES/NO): YES